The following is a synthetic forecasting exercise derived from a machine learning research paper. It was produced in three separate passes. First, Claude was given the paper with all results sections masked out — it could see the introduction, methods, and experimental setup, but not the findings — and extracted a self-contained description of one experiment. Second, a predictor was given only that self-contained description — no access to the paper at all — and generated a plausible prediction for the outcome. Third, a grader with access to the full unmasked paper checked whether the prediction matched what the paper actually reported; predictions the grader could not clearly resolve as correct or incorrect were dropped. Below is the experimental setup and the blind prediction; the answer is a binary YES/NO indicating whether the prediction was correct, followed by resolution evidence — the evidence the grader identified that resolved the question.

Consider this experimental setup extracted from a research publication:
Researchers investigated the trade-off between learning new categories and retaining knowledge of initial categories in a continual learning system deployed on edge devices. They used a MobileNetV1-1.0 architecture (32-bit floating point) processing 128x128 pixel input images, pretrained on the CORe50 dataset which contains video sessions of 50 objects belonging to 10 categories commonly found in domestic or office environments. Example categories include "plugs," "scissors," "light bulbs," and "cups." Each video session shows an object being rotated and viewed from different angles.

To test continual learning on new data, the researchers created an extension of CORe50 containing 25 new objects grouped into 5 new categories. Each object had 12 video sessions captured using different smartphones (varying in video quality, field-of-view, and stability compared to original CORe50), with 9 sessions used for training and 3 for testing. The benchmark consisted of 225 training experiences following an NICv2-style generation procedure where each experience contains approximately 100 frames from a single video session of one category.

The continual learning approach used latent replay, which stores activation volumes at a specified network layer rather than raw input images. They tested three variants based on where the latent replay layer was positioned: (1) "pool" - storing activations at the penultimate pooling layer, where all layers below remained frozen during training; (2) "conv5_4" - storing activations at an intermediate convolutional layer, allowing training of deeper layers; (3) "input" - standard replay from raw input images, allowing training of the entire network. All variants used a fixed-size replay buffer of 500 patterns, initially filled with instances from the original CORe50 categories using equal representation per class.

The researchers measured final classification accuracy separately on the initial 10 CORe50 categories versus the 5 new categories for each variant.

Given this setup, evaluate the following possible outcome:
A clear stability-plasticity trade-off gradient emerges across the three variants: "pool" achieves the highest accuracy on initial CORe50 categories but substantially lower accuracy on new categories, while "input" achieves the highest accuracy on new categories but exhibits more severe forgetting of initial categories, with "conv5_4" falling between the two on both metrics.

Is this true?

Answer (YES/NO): YES